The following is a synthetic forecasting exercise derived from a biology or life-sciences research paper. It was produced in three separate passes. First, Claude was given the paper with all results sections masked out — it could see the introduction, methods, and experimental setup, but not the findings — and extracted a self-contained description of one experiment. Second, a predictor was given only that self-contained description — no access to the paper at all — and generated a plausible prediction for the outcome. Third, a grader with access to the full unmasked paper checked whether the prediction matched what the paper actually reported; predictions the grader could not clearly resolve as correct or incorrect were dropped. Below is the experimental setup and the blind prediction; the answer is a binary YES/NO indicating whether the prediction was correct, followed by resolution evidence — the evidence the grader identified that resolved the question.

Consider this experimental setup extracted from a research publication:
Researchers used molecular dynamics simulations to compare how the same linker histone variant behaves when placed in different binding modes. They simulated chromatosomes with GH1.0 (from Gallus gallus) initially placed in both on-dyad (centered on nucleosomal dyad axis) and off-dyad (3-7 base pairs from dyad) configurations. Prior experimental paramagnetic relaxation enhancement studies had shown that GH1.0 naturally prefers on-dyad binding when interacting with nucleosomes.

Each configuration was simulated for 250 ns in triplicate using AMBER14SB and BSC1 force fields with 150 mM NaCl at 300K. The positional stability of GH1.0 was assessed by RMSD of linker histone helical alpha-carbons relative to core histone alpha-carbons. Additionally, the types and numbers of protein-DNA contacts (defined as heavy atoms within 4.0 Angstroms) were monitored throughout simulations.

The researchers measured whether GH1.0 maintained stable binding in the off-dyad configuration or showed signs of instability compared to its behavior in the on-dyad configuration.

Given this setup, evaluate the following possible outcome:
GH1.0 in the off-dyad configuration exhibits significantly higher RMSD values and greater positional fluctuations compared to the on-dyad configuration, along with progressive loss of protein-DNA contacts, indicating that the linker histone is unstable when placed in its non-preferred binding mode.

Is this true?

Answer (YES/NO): NO